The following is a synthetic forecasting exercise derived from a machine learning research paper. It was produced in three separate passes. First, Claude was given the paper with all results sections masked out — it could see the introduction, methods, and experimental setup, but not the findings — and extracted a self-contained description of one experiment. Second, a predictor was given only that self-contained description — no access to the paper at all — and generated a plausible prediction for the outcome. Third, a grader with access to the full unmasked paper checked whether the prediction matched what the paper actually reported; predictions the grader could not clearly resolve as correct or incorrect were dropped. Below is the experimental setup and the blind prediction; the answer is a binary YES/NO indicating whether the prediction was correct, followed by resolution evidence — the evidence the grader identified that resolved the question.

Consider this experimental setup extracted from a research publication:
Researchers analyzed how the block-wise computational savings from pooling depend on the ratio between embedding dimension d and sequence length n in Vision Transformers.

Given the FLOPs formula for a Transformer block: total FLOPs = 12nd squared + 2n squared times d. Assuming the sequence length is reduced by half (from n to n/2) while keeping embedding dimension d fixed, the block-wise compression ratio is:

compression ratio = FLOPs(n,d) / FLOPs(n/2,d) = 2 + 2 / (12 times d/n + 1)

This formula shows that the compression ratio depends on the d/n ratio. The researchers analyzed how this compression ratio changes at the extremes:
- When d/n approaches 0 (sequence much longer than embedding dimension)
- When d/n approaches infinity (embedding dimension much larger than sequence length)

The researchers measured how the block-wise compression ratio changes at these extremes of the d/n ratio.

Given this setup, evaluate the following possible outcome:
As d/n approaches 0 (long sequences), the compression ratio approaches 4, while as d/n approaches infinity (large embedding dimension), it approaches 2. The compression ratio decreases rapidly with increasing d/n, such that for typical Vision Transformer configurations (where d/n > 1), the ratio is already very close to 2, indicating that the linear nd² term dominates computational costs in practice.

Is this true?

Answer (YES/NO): YES